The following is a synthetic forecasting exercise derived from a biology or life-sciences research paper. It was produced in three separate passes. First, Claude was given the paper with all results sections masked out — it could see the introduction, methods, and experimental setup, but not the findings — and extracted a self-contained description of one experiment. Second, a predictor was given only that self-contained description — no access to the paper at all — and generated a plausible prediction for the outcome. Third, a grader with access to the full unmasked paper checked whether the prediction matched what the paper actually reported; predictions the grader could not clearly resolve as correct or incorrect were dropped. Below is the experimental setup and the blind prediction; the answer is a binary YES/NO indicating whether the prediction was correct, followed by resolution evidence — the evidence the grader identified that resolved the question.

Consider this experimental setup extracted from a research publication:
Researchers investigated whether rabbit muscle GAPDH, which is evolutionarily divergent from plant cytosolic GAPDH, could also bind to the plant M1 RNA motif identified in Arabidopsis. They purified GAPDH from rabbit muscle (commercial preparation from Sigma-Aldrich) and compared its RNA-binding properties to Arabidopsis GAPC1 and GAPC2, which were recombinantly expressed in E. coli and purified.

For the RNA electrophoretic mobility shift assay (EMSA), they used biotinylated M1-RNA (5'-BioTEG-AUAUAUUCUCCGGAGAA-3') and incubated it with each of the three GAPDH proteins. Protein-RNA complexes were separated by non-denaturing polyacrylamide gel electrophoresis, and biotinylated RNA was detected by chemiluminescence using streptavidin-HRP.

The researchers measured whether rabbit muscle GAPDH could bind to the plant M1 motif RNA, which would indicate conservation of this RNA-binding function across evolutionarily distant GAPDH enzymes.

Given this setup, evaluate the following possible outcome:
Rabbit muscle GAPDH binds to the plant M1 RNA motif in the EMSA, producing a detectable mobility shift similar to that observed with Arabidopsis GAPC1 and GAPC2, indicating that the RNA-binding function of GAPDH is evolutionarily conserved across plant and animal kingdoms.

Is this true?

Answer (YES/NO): YES